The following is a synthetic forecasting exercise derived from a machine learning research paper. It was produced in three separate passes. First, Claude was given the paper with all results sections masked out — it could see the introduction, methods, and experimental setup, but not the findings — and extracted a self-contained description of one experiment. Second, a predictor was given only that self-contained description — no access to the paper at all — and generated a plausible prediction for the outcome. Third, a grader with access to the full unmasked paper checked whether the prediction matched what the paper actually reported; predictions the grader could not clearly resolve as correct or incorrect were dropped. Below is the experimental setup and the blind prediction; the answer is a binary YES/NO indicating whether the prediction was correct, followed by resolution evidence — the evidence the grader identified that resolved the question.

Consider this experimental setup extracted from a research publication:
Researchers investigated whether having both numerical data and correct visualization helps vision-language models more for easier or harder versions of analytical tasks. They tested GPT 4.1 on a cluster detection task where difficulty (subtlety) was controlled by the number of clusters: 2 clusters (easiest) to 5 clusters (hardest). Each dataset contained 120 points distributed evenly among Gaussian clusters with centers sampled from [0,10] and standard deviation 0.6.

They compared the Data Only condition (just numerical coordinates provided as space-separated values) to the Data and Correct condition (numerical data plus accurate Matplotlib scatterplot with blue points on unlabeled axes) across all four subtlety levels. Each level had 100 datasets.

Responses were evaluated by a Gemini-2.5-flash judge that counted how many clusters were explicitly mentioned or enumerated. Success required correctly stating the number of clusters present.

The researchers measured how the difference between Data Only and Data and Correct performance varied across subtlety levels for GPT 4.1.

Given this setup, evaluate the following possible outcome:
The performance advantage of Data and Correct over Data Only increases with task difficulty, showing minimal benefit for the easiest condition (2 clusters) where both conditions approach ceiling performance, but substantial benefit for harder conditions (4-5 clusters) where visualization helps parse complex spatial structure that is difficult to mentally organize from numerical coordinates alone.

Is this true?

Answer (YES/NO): YES